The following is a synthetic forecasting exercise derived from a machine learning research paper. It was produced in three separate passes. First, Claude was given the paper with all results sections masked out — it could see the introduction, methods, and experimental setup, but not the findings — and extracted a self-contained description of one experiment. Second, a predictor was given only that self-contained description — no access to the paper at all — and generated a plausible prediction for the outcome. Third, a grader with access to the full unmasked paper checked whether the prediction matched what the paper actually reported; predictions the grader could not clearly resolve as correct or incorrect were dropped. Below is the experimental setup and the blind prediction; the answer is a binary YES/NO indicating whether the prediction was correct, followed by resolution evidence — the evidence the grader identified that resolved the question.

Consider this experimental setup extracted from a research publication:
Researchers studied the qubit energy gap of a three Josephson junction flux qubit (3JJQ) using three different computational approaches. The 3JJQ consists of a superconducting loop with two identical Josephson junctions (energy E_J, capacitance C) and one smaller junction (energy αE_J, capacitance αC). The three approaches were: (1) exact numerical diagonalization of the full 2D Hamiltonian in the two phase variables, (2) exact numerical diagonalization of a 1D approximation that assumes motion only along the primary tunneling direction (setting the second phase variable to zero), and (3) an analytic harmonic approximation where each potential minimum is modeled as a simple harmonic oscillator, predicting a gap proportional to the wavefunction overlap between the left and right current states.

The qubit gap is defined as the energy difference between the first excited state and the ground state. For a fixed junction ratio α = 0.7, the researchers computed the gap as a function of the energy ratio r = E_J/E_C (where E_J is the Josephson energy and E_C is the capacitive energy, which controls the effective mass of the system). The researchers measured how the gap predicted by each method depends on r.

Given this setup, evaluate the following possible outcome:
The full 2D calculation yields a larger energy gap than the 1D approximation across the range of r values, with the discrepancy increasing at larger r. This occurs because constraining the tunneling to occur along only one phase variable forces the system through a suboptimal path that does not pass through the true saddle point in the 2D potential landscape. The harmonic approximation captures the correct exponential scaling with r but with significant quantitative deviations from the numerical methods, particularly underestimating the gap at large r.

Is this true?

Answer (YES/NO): NO